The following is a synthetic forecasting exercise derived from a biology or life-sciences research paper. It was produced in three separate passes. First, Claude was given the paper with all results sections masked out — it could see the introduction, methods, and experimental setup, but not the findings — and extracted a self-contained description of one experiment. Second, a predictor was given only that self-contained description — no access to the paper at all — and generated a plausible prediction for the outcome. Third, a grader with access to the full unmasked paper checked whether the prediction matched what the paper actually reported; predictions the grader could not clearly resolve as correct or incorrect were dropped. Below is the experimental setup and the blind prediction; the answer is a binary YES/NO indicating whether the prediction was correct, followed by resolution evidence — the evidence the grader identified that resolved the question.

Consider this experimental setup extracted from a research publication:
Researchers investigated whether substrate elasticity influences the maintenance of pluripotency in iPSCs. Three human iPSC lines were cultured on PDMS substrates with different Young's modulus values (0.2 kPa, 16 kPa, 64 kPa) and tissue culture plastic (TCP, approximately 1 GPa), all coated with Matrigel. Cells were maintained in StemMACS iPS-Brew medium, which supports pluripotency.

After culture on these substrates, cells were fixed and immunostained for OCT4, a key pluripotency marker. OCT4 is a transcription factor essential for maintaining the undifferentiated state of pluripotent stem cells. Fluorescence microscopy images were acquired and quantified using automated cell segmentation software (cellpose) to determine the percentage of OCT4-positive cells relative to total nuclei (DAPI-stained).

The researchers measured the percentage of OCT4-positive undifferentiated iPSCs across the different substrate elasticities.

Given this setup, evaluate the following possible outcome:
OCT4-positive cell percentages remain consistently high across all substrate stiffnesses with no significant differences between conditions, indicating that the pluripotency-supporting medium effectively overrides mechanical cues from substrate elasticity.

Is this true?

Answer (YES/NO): YES